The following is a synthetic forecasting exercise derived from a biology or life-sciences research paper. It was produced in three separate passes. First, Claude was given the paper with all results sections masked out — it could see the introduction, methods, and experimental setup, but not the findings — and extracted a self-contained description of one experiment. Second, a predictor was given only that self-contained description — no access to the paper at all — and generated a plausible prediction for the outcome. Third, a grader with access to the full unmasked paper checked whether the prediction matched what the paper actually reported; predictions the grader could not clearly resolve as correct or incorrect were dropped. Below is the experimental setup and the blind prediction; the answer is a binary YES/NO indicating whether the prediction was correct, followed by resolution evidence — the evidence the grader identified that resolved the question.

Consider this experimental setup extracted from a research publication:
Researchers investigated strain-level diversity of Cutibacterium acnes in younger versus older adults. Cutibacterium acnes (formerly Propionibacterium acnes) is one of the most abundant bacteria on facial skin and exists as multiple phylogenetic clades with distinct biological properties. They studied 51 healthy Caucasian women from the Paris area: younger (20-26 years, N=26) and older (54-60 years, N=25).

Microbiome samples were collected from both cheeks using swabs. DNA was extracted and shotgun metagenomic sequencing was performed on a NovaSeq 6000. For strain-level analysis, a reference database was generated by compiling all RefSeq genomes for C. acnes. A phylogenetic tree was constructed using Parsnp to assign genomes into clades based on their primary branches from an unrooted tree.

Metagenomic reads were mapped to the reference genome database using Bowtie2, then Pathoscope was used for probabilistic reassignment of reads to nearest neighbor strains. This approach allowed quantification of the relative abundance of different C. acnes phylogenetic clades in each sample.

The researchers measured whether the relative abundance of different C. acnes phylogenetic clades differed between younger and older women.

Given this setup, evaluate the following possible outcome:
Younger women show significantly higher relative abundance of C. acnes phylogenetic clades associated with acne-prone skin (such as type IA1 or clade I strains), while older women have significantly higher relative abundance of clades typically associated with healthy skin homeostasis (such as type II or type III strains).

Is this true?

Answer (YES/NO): NO